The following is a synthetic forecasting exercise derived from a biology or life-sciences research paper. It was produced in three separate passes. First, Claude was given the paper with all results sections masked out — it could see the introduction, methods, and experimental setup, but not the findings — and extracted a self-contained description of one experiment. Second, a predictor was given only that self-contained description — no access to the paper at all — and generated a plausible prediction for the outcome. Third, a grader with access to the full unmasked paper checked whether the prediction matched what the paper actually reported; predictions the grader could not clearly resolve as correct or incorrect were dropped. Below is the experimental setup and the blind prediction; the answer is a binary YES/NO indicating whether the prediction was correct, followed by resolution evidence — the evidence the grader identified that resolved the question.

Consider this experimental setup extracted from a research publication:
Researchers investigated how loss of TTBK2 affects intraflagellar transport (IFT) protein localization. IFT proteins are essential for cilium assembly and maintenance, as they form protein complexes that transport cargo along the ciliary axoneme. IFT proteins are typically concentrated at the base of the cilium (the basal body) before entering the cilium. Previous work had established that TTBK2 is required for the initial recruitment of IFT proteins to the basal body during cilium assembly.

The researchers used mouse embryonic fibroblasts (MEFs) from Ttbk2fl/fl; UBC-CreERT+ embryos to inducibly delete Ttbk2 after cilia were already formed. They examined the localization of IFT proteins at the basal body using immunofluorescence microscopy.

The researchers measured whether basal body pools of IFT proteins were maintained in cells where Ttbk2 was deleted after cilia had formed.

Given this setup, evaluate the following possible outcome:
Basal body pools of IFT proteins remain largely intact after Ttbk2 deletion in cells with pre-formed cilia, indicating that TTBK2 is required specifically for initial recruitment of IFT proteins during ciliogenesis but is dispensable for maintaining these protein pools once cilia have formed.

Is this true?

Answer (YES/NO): NO